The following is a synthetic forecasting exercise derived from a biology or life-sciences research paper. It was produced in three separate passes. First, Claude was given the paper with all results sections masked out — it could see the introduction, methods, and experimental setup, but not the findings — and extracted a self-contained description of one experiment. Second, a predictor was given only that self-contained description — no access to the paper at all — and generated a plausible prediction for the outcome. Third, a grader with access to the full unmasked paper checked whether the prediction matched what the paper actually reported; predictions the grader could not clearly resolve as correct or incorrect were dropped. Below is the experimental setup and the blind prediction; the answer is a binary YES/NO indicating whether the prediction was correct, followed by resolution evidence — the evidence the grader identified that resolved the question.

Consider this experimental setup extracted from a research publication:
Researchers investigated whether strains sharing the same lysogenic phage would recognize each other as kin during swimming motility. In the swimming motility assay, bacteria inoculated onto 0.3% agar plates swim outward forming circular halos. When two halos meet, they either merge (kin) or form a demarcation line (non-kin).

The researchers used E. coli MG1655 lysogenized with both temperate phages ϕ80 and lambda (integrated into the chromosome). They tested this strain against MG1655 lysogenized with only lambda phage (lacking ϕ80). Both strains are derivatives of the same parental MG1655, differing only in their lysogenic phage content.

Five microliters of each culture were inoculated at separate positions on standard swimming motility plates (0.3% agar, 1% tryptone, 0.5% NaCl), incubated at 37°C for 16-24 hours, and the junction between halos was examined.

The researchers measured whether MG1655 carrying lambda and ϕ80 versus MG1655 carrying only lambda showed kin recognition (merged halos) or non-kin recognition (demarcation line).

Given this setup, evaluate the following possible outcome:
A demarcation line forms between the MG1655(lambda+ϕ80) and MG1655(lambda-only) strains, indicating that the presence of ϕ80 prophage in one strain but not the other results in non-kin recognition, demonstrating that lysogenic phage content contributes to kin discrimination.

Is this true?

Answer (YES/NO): YES